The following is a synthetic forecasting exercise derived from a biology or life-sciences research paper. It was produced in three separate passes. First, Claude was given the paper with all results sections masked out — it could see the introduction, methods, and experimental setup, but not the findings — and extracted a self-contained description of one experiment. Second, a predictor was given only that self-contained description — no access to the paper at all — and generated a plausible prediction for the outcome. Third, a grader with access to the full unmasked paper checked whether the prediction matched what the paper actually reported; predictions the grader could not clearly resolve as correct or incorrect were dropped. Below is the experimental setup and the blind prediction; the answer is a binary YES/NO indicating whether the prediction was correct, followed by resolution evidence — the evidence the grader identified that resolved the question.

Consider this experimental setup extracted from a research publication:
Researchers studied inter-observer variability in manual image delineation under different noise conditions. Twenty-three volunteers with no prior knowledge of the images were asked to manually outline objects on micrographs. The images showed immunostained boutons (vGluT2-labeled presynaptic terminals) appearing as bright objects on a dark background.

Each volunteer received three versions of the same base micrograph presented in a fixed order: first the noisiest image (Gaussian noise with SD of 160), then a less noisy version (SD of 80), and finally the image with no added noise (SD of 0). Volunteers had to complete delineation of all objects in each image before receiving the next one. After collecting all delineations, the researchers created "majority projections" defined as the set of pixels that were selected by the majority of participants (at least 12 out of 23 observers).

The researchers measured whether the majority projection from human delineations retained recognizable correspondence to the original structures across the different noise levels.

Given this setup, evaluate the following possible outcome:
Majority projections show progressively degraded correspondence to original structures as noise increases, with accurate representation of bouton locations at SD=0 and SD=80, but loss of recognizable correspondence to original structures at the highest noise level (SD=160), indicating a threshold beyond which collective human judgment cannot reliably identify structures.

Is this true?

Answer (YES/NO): NO